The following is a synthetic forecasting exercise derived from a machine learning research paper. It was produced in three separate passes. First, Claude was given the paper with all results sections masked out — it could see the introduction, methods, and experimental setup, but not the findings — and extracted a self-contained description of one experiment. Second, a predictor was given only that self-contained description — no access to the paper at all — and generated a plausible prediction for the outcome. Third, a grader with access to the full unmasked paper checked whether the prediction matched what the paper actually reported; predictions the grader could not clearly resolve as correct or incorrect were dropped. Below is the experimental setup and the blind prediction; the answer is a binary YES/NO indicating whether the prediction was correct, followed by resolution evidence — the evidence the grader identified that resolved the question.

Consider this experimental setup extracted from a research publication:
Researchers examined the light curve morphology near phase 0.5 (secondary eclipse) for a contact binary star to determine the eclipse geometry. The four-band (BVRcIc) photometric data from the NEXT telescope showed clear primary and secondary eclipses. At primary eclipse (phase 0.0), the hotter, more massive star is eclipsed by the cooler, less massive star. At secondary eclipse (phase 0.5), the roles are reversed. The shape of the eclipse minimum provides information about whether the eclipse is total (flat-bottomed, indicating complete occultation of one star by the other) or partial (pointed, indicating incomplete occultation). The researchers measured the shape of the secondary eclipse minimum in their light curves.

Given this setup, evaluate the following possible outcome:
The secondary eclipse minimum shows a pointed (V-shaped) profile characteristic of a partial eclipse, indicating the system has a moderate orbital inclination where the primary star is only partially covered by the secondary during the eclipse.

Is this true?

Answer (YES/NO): NO